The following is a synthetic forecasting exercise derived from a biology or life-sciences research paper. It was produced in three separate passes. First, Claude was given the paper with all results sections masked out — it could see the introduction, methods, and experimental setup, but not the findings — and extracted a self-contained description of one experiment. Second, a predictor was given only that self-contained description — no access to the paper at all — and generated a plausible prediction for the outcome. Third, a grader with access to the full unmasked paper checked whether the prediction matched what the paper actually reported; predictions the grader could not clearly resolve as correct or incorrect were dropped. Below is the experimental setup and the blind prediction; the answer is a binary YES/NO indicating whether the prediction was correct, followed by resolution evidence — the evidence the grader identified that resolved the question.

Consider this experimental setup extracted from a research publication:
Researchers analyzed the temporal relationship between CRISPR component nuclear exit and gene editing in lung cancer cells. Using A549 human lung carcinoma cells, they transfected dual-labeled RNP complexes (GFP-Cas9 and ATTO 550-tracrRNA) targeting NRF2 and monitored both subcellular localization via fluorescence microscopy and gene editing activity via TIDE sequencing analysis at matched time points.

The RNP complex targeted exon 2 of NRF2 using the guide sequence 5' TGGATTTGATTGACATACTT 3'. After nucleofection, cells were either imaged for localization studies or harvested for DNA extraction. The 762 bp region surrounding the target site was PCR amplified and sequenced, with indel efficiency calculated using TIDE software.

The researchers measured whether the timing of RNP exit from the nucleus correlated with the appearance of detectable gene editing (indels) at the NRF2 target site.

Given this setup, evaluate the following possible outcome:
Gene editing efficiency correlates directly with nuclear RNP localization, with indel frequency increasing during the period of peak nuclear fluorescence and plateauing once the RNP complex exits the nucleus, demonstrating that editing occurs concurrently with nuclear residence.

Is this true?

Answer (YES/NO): NO